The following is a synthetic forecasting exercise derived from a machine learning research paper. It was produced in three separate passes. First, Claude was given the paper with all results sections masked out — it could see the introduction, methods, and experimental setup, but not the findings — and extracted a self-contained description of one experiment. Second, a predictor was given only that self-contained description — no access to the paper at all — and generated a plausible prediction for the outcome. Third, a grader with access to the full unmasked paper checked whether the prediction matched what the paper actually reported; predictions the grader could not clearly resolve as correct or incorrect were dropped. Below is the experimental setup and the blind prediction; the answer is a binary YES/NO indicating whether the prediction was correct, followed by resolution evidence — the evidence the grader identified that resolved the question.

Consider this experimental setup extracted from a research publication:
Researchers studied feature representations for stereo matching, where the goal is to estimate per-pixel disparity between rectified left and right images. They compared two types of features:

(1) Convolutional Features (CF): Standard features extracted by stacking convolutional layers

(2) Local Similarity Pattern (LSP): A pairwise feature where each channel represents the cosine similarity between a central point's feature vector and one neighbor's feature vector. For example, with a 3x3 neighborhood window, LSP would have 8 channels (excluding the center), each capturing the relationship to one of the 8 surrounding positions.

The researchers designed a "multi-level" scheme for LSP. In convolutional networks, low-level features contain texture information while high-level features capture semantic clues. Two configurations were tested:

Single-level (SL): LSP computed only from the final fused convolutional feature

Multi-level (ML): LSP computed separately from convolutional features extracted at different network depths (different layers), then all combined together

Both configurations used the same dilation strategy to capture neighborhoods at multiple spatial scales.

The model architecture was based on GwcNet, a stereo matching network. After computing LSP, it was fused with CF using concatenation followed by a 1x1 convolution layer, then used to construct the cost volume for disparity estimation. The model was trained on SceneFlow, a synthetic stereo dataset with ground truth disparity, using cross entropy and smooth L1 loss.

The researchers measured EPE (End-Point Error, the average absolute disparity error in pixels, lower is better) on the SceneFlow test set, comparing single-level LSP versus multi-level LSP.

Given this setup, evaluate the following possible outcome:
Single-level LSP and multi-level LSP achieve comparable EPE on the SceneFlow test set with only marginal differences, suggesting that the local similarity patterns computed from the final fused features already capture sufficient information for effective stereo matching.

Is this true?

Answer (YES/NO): NO